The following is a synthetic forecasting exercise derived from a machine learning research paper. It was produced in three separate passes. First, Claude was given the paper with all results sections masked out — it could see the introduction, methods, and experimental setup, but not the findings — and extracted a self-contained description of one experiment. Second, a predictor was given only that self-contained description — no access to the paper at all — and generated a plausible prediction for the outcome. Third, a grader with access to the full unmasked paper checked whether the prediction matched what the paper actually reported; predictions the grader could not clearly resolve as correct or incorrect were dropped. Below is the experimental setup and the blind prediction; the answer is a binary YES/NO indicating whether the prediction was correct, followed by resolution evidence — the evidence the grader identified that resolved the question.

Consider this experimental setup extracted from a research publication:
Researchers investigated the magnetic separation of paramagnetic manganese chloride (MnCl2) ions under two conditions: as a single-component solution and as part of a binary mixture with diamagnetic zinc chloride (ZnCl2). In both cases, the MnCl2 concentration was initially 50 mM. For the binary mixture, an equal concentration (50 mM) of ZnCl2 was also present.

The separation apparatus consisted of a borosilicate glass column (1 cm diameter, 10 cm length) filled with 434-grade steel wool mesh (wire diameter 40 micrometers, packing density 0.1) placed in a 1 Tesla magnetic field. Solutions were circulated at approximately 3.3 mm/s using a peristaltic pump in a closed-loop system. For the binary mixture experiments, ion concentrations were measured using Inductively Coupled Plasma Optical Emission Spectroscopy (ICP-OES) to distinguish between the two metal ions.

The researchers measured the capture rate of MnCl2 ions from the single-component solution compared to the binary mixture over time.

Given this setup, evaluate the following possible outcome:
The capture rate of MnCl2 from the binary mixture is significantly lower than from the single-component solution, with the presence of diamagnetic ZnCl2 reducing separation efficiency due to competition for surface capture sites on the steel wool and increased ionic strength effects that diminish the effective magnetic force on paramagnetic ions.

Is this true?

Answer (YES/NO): NO